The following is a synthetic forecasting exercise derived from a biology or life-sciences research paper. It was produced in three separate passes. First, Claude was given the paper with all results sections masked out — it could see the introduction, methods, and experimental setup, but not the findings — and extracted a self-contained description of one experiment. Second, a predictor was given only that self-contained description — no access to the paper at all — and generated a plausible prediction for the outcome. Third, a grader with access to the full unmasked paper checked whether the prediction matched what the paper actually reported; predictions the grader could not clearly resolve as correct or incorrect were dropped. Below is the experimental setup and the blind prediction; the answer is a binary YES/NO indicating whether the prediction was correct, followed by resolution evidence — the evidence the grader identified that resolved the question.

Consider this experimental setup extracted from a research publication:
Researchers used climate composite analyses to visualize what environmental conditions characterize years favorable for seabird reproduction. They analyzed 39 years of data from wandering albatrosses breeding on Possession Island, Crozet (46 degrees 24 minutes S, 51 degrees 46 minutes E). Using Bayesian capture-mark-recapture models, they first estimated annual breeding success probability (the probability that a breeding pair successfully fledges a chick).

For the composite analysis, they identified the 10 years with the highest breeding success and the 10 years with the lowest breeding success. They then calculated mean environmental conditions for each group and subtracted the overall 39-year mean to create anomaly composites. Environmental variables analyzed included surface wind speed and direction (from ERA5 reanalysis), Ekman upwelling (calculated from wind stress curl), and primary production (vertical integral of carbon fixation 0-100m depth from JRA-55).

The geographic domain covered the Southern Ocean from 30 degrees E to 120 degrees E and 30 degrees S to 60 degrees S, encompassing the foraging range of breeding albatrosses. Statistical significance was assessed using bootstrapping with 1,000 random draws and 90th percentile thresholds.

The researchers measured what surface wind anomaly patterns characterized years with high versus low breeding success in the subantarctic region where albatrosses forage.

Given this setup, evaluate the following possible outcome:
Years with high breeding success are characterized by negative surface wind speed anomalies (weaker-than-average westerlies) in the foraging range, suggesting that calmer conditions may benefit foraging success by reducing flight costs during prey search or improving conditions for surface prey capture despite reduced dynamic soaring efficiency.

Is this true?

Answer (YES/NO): NO